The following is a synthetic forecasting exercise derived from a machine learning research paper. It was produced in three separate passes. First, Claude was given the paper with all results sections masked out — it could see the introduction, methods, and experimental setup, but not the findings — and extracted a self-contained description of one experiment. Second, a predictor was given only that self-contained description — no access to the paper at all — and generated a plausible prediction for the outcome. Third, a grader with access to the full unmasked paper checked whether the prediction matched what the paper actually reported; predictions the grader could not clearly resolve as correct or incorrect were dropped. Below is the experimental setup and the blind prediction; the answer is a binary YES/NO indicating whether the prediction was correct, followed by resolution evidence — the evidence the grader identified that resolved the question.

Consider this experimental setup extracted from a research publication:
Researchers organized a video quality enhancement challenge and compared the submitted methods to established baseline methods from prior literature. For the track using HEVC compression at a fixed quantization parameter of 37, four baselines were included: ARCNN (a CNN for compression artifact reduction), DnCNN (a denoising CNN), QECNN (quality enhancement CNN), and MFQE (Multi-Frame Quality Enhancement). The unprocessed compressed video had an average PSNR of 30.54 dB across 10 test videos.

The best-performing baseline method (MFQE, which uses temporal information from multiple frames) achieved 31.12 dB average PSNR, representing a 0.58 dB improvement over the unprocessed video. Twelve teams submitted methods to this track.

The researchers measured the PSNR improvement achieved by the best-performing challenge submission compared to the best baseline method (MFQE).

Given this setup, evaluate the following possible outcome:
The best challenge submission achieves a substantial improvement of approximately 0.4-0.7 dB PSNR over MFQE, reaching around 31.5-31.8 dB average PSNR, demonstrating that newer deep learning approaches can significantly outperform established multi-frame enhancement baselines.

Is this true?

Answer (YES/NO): NO